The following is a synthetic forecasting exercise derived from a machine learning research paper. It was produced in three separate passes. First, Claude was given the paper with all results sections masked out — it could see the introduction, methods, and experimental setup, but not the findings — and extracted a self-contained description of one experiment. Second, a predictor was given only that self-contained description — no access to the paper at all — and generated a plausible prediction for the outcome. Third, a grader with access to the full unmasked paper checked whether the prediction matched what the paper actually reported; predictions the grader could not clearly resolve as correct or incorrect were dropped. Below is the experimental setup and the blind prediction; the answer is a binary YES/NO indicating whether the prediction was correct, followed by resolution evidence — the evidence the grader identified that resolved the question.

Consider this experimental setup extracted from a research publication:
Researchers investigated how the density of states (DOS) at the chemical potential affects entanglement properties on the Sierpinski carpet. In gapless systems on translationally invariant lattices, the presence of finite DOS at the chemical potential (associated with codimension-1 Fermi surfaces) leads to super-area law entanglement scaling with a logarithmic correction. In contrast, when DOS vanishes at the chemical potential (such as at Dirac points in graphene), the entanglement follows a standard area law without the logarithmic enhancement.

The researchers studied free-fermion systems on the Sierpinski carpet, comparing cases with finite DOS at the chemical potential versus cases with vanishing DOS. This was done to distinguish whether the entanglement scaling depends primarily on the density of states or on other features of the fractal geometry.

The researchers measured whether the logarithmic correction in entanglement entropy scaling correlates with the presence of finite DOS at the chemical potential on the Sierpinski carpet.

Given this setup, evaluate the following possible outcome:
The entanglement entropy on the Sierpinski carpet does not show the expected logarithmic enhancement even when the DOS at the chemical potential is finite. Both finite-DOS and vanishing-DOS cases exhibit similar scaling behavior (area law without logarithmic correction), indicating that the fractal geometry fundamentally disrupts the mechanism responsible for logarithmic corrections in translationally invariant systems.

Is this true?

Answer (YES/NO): NO